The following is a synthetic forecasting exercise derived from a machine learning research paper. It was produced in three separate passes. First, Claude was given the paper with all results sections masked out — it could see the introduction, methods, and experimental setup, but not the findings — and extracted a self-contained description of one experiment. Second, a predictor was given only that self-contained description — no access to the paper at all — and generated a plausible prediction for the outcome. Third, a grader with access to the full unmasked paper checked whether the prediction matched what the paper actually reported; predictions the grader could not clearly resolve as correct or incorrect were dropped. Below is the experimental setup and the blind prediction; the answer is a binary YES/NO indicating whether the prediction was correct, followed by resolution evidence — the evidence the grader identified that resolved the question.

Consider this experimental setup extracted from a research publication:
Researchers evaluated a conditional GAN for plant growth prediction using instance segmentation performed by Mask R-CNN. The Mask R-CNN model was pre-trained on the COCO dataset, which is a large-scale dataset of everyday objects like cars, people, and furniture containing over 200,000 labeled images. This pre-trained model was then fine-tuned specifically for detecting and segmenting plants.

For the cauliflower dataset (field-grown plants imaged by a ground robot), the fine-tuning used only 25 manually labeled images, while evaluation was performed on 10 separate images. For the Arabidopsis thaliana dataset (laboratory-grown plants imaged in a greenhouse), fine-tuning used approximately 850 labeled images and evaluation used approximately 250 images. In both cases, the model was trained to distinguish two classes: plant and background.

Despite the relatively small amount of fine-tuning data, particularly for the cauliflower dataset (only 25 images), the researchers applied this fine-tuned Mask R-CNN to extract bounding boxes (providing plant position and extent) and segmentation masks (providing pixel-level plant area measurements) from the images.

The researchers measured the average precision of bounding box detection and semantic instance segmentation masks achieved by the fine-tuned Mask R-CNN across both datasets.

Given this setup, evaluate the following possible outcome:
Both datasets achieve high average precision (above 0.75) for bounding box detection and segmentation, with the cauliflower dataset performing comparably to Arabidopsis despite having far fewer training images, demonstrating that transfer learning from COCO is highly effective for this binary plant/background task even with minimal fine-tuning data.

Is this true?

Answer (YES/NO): NO